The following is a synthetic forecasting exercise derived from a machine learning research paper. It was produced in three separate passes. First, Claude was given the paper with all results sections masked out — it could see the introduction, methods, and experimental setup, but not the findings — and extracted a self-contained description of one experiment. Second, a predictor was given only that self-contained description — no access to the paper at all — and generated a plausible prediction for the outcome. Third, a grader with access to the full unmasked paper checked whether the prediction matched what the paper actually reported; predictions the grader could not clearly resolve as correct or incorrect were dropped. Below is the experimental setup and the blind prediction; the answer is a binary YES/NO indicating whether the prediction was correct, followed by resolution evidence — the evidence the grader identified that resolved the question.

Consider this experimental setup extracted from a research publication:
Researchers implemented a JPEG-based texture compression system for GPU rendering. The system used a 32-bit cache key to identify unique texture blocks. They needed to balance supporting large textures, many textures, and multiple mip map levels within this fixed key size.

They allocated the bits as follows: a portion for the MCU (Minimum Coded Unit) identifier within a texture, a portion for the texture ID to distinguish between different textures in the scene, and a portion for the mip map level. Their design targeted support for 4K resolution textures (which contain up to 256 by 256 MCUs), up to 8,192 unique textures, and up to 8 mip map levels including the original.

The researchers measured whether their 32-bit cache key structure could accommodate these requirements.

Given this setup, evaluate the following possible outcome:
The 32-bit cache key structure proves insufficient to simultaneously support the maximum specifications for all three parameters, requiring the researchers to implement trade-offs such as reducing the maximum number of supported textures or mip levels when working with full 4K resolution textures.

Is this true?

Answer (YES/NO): NO